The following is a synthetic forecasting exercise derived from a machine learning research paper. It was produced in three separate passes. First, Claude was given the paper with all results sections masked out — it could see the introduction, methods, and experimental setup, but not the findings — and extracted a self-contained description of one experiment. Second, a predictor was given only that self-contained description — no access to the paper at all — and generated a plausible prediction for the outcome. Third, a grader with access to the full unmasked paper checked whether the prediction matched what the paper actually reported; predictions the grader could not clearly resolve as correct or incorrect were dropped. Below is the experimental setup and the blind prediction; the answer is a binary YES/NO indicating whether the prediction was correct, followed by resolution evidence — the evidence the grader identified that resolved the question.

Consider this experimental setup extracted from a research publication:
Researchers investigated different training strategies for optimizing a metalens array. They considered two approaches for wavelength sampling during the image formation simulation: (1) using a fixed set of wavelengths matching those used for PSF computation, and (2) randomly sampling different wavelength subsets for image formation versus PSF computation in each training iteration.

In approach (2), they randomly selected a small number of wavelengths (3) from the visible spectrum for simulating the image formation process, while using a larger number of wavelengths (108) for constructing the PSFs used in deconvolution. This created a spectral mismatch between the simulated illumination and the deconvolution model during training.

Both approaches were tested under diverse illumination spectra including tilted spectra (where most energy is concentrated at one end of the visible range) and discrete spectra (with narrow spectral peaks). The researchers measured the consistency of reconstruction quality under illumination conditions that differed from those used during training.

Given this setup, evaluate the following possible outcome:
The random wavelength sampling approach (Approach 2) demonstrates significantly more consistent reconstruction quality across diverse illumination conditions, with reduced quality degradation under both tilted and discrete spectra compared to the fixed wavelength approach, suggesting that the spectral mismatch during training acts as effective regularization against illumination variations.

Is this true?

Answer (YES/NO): YES